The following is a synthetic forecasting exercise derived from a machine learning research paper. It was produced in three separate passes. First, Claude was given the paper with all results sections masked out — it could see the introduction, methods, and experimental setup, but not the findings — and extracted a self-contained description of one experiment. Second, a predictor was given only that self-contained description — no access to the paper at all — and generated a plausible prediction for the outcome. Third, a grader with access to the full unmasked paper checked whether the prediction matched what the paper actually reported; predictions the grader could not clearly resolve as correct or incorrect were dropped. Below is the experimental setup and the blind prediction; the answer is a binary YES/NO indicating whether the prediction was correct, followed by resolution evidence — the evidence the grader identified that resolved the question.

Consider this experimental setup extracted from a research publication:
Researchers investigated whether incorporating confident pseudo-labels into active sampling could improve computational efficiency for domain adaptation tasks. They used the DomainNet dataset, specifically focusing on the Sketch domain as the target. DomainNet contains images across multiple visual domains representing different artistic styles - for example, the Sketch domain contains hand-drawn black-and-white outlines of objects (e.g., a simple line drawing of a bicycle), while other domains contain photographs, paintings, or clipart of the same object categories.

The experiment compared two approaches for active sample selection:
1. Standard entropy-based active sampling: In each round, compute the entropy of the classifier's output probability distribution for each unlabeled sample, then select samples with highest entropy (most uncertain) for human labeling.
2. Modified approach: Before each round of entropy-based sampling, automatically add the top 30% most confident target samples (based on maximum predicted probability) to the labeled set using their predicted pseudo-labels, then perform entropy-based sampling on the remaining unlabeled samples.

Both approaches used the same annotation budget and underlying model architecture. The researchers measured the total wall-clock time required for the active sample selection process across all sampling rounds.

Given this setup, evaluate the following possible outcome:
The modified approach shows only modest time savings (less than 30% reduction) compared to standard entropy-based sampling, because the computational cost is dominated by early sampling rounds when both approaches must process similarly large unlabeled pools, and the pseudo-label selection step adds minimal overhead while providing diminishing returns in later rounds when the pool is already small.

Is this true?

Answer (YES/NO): YES